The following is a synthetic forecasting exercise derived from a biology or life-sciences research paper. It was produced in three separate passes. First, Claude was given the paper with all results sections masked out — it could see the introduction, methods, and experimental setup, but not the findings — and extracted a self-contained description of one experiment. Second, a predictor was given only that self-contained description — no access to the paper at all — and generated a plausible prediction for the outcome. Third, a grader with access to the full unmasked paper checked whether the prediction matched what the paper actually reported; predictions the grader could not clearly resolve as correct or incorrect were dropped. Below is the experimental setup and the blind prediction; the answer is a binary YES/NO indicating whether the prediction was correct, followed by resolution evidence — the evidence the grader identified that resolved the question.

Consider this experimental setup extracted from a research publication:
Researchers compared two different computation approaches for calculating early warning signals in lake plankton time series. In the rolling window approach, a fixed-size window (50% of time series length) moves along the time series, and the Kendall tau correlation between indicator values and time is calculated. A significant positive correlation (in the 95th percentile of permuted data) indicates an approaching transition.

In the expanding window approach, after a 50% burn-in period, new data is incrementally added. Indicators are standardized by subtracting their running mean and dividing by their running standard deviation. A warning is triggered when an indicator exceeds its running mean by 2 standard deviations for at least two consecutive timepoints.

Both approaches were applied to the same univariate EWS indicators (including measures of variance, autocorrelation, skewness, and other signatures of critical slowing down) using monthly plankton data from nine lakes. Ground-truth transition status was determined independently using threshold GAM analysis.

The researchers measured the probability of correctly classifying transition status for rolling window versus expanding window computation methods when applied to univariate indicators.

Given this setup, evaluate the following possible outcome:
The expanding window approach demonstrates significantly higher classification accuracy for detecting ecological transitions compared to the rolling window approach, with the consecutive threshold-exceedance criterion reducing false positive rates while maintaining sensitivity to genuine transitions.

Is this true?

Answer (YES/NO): NO